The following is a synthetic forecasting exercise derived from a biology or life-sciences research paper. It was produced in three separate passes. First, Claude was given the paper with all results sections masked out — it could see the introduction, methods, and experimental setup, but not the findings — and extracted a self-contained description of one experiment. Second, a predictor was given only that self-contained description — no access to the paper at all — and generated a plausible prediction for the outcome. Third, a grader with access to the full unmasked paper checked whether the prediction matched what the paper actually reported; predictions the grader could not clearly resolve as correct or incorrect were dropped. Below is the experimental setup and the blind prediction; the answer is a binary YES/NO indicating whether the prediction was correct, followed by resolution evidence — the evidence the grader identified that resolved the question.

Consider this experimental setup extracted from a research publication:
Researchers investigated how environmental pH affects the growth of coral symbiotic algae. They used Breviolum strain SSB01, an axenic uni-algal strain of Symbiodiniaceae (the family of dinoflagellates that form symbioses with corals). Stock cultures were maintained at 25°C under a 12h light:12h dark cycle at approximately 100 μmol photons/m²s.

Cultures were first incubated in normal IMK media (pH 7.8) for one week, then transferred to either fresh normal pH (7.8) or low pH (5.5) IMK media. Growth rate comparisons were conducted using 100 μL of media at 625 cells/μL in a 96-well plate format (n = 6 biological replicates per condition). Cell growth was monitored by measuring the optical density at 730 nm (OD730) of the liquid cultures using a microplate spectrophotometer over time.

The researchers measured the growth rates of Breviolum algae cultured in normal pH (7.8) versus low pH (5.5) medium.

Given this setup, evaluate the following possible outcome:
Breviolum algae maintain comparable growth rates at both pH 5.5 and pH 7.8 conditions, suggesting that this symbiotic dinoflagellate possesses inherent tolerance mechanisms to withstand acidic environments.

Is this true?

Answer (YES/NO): NO